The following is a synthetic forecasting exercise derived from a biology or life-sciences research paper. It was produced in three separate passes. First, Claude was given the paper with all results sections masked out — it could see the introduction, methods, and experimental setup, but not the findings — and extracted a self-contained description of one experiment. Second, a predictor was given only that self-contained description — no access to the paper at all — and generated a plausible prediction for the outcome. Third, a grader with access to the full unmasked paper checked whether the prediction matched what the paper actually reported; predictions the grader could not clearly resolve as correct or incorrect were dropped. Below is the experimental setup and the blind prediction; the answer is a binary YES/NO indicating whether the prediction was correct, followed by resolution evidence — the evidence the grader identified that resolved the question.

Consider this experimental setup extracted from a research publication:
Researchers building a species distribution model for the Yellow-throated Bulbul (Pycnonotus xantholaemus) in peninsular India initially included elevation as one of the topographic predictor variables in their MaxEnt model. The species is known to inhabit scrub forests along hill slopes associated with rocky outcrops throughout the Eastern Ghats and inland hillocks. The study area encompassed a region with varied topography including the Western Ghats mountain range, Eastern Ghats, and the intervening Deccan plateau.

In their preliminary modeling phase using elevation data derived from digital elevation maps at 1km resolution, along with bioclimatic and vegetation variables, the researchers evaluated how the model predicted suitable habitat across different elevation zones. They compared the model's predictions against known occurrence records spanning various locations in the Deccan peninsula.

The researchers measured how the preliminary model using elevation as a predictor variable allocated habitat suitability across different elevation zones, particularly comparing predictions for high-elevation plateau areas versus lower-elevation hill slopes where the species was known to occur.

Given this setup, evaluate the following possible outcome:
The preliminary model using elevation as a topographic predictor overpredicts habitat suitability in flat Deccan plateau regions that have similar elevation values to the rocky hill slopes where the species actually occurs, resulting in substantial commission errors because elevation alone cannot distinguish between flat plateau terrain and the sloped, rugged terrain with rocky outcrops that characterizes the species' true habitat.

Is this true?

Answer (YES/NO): NO